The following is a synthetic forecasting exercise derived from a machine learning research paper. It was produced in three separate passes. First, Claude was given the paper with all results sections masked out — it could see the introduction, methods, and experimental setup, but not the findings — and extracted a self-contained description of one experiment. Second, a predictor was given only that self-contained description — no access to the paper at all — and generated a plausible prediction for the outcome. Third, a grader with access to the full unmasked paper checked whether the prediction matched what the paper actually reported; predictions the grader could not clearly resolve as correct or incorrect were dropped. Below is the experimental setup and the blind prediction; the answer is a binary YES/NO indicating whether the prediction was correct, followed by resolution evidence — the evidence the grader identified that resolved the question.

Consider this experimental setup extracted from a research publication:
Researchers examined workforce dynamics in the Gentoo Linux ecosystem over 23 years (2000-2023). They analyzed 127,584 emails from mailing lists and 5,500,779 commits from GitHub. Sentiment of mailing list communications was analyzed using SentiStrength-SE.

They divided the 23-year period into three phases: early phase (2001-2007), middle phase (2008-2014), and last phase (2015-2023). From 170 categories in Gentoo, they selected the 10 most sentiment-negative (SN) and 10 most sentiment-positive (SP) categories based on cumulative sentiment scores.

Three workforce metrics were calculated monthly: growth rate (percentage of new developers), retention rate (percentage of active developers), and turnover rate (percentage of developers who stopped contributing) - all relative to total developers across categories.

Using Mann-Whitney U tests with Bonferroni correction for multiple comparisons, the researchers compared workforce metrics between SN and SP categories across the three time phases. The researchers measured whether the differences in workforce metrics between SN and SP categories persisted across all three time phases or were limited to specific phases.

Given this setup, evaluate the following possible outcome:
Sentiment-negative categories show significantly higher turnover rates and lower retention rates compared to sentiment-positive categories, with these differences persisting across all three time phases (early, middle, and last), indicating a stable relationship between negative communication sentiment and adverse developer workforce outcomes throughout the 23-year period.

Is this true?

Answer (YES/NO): NO